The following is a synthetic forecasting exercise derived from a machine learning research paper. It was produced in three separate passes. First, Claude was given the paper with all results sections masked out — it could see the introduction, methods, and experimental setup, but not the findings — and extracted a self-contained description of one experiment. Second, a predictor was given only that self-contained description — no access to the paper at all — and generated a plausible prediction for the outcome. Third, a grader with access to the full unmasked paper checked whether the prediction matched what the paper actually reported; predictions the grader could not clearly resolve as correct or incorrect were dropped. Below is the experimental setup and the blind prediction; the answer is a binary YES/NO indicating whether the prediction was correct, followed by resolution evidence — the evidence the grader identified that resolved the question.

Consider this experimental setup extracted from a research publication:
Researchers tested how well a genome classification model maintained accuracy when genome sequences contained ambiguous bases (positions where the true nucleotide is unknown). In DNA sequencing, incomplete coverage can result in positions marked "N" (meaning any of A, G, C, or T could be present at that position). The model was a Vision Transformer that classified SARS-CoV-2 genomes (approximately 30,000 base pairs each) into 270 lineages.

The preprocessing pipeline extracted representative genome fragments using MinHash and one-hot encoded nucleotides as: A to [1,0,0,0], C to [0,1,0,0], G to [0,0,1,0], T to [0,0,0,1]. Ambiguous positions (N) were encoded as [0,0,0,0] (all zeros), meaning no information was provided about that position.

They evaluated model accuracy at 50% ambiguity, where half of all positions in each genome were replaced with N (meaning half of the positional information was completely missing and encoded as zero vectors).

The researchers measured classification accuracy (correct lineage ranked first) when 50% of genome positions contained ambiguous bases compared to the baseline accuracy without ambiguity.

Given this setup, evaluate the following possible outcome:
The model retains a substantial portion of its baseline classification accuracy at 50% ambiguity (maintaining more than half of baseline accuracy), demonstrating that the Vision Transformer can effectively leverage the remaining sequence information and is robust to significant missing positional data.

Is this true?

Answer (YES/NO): YES